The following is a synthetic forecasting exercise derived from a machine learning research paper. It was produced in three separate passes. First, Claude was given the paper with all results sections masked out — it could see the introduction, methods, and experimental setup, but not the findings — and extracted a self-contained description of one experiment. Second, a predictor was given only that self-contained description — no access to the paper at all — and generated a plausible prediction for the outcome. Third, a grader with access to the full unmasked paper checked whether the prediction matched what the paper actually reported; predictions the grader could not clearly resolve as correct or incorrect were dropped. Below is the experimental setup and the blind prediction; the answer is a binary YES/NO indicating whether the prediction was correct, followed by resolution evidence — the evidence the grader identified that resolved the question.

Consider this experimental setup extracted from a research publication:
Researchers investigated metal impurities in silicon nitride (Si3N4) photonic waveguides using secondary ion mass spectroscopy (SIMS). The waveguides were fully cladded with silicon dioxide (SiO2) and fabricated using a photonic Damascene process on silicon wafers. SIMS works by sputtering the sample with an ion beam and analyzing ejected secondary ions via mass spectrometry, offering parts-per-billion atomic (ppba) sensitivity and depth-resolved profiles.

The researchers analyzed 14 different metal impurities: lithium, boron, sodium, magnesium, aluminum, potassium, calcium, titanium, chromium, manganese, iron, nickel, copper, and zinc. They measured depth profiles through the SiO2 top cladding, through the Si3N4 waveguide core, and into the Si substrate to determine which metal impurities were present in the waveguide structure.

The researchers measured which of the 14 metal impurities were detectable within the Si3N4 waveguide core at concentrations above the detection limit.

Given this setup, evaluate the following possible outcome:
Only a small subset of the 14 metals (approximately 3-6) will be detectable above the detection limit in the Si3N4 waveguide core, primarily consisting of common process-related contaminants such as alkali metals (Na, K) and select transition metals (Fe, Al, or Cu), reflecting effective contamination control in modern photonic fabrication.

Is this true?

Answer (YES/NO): NO